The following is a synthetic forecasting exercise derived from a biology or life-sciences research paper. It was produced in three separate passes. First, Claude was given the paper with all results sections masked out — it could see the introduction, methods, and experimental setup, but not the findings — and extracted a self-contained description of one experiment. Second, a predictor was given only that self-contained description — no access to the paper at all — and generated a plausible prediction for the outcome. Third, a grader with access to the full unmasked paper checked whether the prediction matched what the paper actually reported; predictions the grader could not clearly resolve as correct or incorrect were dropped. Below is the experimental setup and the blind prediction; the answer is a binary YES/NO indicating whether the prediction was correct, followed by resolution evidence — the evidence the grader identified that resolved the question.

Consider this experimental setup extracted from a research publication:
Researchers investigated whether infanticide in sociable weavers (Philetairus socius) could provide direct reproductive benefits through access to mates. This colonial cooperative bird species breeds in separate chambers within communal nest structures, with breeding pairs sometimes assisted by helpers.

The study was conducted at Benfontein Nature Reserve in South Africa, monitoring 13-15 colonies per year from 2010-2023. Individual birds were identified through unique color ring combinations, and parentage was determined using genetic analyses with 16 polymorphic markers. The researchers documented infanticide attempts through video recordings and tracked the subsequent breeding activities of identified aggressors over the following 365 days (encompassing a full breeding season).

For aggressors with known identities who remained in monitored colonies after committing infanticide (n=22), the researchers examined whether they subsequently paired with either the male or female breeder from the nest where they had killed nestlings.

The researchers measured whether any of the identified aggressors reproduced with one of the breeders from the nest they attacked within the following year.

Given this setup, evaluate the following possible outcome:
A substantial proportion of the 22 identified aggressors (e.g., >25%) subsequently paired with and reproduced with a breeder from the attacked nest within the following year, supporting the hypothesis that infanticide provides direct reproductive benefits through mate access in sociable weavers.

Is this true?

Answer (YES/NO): NO